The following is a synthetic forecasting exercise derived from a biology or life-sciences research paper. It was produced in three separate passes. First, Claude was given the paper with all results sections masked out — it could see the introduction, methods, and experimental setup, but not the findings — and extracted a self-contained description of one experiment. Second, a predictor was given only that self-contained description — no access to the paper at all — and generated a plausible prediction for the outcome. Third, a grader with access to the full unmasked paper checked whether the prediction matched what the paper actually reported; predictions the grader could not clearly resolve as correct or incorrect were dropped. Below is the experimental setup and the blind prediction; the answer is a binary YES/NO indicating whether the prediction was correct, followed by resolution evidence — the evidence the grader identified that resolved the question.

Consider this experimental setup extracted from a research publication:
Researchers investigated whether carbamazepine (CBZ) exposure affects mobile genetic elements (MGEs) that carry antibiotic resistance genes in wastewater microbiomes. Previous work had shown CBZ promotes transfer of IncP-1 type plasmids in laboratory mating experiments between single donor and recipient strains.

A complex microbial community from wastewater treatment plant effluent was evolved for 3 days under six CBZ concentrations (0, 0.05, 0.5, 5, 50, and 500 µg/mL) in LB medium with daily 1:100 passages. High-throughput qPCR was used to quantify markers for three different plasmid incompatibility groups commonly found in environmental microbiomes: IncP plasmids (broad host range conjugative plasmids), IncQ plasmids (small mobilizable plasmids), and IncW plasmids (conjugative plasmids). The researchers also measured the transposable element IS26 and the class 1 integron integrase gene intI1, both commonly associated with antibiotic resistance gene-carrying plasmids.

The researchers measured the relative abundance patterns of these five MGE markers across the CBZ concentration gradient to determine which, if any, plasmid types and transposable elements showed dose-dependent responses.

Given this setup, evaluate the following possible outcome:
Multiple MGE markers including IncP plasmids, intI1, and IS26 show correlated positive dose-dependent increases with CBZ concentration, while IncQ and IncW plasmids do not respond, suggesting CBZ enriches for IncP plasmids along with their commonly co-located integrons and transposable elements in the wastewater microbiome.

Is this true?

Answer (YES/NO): NO